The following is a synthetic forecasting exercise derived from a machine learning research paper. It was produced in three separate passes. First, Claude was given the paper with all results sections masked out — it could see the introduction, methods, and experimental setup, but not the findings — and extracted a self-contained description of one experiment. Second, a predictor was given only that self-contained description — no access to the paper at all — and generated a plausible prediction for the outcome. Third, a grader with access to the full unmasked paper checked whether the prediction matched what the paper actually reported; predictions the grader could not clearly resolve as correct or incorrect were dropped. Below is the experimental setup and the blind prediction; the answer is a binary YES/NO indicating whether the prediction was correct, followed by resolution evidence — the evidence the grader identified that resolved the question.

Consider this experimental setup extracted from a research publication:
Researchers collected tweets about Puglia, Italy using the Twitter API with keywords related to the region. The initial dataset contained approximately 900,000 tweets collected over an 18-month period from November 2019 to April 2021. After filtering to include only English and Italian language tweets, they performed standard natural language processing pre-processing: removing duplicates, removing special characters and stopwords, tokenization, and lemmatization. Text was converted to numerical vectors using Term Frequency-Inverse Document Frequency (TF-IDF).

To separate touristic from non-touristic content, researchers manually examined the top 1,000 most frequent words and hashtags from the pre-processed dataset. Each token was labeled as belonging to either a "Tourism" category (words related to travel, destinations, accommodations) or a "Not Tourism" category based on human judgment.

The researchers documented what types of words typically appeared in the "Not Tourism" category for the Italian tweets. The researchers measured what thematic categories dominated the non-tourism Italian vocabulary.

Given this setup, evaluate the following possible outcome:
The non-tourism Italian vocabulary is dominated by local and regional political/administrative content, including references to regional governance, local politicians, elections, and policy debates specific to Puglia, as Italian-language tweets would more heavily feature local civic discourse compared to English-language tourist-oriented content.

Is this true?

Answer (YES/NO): NO